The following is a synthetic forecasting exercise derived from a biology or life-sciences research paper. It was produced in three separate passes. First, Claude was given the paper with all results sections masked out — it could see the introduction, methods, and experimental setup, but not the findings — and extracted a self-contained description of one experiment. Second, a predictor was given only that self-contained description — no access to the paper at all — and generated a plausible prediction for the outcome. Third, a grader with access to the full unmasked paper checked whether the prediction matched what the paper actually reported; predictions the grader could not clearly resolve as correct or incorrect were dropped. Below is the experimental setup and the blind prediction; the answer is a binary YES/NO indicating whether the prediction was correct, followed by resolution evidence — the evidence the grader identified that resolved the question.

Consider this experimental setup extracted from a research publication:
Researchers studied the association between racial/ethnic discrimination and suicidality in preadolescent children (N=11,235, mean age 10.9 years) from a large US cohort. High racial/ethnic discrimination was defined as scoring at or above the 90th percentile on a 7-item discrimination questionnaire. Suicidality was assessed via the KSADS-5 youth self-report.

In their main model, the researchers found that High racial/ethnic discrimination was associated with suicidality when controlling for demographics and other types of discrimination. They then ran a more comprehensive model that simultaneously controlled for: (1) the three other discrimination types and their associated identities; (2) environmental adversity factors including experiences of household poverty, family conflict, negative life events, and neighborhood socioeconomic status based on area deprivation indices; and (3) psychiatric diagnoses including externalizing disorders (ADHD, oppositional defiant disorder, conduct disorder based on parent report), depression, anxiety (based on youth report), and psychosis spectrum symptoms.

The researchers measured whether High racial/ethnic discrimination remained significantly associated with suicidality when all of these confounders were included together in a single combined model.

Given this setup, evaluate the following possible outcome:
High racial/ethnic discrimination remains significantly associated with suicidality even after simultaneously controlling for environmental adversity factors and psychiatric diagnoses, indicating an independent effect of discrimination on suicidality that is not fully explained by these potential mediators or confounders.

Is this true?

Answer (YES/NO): NO